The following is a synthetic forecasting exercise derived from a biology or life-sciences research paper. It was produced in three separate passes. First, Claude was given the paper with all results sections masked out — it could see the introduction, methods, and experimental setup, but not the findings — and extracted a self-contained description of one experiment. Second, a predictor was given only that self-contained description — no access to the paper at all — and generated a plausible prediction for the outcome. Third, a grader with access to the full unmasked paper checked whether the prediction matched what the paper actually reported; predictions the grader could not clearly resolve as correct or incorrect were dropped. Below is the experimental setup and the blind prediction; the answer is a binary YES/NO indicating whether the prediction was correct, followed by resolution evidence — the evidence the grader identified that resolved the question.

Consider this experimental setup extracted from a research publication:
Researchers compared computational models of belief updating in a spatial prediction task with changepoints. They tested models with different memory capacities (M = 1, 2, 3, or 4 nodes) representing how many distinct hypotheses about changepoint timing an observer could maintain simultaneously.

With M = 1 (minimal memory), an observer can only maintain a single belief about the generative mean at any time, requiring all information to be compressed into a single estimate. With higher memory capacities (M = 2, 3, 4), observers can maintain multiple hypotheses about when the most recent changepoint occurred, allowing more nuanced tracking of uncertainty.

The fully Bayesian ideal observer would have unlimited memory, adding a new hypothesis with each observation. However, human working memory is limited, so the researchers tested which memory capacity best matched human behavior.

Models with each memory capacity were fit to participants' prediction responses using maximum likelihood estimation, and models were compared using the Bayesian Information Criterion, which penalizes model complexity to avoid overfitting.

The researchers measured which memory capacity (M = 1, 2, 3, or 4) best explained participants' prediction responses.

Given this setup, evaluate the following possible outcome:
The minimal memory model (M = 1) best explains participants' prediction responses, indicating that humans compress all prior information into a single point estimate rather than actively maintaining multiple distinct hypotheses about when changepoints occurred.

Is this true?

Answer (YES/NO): NO